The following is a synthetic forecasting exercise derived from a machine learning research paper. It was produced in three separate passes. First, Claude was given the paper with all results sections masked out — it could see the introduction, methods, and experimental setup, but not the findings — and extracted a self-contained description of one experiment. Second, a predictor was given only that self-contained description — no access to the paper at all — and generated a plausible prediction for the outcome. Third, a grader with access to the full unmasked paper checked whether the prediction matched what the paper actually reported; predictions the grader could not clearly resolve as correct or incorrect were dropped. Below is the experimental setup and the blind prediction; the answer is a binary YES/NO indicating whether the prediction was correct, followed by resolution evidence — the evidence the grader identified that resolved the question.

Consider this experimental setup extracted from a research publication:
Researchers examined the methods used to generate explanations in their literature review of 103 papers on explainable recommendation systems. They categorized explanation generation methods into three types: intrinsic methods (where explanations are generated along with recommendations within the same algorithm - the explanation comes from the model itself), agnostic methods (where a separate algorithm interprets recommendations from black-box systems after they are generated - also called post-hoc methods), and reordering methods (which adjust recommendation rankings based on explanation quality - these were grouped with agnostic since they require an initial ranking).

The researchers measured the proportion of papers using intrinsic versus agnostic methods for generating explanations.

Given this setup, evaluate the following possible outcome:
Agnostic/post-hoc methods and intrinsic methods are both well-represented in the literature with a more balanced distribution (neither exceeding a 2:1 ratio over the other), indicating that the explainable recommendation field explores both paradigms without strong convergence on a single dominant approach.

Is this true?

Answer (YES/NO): NO